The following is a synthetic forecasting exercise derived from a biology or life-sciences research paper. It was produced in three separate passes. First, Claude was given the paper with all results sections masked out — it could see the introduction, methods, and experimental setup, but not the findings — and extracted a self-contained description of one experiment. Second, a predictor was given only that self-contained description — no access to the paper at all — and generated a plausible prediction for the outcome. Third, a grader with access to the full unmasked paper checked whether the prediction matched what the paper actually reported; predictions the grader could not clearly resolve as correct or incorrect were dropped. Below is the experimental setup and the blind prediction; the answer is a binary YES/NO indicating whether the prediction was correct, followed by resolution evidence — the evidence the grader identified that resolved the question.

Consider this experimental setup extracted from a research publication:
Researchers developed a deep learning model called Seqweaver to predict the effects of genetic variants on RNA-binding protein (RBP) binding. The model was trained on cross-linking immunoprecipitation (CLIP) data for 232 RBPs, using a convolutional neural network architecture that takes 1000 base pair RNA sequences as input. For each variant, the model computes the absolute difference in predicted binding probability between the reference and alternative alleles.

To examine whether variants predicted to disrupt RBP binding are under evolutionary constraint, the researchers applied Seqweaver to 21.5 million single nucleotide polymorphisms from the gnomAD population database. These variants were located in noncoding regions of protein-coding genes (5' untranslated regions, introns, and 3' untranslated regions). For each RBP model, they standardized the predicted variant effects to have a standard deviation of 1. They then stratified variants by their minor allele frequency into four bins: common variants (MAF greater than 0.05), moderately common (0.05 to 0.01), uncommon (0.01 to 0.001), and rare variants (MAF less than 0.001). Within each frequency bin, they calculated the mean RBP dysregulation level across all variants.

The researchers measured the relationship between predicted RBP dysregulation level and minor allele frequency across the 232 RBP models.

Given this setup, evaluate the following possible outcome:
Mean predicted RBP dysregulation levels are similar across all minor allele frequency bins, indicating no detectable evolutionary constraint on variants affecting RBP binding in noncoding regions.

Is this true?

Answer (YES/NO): NO